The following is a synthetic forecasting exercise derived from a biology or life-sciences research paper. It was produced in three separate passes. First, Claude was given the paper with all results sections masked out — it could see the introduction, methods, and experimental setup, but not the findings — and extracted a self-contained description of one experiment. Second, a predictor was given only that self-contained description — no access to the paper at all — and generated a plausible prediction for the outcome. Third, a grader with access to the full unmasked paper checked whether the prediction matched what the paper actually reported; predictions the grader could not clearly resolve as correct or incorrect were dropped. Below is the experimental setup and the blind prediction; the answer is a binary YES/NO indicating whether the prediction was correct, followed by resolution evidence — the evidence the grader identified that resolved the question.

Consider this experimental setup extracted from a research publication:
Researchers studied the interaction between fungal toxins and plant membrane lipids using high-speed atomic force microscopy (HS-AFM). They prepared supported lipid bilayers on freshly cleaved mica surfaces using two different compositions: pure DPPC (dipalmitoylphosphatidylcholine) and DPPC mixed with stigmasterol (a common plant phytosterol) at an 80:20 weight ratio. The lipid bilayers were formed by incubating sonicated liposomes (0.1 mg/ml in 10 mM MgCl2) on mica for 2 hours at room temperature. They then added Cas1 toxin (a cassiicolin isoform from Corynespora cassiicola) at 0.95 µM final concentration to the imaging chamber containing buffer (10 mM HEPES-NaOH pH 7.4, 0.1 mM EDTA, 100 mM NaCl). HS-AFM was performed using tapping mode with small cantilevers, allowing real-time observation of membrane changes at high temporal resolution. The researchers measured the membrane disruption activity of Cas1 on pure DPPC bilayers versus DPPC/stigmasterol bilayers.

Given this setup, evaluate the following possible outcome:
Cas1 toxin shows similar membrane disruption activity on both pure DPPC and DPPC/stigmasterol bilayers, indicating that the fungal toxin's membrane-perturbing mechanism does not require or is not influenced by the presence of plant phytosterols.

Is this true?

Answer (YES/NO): NO